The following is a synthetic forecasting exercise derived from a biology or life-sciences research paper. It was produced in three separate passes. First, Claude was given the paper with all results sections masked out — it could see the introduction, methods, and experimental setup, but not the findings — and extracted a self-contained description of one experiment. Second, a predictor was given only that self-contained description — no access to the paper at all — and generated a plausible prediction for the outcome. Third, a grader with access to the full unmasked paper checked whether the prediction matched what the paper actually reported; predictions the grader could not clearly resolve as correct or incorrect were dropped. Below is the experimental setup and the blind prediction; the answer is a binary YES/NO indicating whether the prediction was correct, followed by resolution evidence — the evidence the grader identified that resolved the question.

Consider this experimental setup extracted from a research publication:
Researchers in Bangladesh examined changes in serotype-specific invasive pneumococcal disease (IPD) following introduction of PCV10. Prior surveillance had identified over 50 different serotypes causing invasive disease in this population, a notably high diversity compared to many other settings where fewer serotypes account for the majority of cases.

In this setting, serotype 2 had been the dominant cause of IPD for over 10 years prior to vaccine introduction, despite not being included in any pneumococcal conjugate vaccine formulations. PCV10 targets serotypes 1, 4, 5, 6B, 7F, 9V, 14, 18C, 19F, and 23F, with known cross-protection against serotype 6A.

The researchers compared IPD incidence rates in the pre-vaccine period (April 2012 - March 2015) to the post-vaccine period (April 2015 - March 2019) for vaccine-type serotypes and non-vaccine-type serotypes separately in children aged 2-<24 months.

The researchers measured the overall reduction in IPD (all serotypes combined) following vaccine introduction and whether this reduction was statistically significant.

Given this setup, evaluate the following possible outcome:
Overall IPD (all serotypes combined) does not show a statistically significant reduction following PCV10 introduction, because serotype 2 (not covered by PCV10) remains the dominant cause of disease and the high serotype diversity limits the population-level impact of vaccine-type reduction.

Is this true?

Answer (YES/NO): YES